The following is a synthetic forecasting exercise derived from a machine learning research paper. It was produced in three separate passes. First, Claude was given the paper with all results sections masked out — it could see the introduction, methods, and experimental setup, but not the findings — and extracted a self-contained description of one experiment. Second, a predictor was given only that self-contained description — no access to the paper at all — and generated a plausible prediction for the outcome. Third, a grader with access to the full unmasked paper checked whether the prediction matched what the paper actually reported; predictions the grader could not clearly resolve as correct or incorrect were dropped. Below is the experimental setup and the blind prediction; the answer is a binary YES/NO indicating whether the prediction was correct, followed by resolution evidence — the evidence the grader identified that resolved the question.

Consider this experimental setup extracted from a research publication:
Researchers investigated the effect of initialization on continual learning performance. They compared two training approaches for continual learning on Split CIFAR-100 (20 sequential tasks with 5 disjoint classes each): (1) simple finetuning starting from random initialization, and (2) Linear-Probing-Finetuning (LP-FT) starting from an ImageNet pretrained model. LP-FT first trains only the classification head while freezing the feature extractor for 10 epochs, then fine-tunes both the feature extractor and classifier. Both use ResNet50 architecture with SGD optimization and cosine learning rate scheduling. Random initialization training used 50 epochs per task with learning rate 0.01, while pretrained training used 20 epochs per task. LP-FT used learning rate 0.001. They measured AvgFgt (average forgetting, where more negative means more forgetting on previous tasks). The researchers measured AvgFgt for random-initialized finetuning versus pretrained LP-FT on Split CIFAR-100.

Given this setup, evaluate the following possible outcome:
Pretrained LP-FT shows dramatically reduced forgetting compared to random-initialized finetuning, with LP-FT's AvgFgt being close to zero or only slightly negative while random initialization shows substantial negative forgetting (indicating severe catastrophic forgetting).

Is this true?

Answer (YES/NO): YES